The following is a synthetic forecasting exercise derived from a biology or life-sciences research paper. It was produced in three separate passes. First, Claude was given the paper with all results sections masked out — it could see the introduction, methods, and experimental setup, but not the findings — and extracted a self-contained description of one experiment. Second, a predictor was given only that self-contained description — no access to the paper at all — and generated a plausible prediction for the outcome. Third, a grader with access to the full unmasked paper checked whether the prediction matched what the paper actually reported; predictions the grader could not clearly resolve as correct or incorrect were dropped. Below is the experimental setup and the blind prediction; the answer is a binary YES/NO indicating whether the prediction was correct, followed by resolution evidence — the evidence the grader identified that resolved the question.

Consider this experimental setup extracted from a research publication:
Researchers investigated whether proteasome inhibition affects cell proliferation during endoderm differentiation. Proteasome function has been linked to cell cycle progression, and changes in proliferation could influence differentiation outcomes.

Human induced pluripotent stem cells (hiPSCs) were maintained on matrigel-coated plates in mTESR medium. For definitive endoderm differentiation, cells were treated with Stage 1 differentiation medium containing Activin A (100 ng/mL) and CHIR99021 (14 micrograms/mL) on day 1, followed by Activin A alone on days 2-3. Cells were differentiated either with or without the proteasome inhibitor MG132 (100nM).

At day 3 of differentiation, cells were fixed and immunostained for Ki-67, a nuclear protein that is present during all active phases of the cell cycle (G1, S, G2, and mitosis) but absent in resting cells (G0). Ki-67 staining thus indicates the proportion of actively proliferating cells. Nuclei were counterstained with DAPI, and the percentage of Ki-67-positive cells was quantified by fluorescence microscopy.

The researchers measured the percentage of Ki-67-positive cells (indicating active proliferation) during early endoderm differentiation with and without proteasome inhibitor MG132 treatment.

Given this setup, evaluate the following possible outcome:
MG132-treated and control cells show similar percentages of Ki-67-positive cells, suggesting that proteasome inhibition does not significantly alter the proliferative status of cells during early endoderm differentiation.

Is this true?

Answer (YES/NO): YES